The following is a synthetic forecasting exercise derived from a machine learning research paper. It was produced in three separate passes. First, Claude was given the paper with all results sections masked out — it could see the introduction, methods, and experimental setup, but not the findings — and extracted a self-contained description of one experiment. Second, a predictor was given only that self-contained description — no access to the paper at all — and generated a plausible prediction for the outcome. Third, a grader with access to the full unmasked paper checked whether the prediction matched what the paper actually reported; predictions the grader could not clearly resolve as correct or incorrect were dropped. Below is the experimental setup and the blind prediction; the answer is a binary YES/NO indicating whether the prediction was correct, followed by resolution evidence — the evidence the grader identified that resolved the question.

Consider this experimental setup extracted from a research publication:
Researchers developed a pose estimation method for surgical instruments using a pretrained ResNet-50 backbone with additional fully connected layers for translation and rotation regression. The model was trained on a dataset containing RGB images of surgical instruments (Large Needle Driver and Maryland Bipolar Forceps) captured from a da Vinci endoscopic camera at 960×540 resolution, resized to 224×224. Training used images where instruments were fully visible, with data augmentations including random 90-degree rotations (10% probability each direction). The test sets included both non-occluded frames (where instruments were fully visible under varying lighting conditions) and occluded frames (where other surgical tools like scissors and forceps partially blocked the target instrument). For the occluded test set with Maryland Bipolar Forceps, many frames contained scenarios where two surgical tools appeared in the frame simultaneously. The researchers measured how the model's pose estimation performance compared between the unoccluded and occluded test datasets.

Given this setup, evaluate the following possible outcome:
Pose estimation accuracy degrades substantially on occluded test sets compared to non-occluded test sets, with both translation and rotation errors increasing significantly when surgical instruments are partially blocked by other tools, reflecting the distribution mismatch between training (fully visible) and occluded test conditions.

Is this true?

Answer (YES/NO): YES